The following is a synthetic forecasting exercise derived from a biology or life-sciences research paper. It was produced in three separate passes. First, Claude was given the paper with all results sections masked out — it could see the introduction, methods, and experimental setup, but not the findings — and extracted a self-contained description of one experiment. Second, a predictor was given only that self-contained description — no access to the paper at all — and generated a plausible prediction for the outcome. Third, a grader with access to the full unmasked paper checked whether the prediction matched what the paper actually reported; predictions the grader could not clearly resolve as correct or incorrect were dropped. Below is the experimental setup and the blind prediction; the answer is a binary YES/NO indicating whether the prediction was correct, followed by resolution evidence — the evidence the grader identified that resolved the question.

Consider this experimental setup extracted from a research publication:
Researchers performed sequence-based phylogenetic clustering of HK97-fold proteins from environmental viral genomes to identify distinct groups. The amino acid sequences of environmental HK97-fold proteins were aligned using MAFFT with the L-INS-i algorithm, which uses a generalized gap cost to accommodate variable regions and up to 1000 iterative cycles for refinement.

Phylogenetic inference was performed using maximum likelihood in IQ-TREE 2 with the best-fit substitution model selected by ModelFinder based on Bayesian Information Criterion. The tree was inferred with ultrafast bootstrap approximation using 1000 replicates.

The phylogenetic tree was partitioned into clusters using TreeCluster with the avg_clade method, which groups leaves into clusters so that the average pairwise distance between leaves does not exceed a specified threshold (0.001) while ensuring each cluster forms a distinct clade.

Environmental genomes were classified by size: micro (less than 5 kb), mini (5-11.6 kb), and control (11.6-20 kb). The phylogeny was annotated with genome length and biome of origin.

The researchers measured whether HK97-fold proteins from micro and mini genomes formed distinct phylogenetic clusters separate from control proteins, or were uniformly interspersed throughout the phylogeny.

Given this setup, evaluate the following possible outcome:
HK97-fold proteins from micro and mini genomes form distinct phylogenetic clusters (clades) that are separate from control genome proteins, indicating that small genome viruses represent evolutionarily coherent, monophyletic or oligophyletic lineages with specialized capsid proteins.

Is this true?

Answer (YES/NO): NO